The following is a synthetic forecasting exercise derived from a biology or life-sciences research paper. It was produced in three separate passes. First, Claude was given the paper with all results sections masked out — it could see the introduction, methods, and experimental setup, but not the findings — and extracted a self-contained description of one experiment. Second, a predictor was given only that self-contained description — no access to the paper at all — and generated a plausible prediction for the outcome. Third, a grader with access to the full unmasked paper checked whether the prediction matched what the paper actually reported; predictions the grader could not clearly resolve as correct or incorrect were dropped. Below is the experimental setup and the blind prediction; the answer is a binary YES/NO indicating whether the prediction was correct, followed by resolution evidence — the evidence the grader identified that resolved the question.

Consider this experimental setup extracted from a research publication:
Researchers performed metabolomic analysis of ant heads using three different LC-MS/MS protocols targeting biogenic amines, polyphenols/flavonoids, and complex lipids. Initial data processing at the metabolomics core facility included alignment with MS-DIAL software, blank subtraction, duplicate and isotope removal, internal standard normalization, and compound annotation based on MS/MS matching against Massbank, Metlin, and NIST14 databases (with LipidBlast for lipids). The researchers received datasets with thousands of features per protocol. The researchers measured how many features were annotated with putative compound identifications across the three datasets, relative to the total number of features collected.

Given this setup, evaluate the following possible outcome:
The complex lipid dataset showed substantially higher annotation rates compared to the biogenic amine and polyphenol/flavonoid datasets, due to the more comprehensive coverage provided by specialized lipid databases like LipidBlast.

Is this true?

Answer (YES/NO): YES